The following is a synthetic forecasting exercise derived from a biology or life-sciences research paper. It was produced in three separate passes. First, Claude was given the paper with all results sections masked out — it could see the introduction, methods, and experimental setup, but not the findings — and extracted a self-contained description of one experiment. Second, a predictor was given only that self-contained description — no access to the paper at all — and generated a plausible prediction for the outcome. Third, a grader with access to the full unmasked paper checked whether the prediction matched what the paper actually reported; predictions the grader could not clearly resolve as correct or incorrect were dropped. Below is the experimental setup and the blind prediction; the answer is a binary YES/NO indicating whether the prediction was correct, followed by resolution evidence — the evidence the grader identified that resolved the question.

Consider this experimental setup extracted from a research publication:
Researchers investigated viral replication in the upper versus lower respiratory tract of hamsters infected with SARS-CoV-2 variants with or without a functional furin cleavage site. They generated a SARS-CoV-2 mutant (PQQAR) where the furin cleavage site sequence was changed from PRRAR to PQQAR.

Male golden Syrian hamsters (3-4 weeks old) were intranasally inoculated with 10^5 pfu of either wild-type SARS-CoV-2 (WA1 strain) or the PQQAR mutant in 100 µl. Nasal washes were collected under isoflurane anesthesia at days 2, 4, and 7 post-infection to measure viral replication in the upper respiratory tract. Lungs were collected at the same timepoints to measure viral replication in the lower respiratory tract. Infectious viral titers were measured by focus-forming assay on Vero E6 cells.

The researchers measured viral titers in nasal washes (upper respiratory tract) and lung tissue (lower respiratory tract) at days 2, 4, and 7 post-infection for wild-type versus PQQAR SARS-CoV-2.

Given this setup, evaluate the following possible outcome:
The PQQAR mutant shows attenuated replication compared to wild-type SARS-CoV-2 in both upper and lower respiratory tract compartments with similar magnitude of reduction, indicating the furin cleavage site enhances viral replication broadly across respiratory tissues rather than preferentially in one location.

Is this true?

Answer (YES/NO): NO